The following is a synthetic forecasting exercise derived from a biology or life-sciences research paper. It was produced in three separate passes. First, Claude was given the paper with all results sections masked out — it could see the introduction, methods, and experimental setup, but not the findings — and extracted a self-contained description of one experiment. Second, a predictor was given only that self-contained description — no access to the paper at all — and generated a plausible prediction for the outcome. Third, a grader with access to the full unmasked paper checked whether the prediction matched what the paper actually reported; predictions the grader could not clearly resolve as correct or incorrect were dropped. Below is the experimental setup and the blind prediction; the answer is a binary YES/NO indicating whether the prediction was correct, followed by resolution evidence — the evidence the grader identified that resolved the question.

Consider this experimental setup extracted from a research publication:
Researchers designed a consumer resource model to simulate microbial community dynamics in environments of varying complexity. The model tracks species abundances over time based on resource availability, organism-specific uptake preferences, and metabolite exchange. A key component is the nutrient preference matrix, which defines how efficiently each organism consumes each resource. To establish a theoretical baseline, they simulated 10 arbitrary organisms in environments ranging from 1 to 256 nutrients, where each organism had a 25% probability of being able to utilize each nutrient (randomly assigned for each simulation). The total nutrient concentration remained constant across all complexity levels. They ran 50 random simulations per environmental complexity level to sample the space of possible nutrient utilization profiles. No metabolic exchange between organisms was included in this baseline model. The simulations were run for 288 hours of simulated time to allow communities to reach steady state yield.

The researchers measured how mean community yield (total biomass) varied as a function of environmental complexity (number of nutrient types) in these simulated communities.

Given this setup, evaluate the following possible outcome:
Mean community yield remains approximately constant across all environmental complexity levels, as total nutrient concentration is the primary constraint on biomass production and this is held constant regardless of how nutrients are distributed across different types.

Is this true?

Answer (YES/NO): YES